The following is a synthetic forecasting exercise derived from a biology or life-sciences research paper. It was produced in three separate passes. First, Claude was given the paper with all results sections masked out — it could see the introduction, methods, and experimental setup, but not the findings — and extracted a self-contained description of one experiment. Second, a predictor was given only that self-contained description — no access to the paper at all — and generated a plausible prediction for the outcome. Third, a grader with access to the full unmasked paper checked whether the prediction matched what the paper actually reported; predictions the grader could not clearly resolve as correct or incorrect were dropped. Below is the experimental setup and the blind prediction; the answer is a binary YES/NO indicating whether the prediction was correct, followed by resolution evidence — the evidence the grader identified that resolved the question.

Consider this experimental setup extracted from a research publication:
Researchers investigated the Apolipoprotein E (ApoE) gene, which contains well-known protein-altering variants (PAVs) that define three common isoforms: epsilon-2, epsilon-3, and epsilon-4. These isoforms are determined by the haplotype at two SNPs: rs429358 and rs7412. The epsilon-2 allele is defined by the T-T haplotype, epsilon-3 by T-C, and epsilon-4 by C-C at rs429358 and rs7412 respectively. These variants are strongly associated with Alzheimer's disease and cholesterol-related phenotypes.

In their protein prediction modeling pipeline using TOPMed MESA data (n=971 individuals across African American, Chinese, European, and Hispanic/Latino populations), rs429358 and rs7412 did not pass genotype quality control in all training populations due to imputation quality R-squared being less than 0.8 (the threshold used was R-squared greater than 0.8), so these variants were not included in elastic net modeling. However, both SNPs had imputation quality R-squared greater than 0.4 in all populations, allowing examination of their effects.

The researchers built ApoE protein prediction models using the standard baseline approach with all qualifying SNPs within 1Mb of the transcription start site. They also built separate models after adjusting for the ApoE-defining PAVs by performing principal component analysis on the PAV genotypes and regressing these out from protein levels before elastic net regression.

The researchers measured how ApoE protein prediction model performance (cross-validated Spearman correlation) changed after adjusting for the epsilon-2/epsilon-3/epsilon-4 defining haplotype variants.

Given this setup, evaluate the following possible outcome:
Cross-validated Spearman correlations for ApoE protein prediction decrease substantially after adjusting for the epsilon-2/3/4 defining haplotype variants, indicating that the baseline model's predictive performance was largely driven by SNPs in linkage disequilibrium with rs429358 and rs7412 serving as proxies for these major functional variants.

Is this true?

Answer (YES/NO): YES